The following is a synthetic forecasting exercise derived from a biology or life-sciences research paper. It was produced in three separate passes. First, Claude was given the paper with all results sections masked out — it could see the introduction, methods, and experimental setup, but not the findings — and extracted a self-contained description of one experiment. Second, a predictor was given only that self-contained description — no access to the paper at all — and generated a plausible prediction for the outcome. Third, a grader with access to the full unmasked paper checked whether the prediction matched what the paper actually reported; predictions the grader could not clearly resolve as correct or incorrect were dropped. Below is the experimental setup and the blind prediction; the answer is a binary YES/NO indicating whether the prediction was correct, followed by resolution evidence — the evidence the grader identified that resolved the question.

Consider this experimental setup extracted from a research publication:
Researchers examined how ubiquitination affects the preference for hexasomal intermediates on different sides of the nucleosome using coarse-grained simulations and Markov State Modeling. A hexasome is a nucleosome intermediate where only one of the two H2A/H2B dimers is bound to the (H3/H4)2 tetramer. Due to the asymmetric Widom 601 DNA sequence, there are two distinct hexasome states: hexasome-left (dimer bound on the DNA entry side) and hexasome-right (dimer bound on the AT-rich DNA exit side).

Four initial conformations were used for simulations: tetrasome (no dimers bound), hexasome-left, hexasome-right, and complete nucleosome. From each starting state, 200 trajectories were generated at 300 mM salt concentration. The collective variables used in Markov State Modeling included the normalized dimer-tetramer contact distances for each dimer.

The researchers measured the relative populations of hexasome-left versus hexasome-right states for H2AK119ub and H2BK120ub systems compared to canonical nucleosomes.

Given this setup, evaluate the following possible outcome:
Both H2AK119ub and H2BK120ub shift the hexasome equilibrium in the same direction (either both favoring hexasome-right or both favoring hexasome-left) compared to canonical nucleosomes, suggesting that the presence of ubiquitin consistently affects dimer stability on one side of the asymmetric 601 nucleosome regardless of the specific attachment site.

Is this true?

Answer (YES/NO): NO